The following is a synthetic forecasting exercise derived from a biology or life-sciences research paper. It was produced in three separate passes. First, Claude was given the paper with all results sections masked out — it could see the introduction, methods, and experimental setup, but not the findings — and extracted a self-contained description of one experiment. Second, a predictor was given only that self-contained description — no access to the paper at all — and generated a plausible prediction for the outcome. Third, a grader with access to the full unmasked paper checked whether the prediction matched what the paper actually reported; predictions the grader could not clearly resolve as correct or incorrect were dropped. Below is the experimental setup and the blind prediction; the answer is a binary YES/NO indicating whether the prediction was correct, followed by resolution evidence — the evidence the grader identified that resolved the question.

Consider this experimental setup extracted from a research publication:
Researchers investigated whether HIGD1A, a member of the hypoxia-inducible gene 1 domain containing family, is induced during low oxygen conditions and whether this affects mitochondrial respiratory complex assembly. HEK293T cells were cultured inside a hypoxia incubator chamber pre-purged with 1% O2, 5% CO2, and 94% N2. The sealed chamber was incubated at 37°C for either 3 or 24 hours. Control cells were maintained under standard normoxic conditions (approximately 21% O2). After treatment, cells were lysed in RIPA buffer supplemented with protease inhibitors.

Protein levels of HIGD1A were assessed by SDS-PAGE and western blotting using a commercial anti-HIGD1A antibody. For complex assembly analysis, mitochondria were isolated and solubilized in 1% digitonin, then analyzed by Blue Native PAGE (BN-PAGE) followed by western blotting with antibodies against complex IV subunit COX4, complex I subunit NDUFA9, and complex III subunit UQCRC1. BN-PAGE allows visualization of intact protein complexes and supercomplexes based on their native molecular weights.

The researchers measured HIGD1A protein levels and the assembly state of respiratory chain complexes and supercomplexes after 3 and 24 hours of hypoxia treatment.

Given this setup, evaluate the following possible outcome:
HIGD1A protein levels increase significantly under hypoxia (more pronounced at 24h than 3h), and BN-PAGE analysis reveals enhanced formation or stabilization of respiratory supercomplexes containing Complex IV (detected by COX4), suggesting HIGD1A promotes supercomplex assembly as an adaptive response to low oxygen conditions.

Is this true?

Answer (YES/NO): NO